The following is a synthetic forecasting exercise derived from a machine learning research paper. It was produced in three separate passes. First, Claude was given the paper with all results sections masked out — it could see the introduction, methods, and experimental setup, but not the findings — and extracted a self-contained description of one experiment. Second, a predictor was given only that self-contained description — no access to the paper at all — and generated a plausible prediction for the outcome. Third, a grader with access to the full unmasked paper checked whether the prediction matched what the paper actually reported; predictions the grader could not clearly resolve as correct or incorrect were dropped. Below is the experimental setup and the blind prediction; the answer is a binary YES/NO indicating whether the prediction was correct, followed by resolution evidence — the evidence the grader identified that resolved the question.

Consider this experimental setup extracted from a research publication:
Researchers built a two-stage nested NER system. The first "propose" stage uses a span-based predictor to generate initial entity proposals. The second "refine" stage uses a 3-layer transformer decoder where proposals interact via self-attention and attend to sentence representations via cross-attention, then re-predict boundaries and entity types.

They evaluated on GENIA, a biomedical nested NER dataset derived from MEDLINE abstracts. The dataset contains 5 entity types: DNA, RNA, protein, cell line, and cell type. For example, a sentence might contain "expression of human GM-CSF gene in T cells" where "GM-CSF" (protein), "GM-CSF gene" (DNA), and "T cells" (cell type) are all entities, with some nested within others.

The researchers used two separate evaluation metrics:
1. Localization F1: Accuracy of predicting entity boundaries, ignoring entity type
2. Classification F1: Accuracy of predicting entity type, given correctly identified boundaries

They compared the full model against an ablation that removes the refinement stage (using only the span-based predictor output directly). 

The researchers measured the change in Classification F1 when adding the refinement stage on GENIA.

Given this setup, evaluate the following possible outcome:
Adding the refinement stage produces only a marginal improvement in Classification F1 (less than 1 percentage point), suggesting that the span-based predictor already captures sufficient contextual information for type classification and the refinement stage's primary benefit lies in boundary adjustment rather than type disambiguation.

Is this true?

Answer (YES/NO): NO